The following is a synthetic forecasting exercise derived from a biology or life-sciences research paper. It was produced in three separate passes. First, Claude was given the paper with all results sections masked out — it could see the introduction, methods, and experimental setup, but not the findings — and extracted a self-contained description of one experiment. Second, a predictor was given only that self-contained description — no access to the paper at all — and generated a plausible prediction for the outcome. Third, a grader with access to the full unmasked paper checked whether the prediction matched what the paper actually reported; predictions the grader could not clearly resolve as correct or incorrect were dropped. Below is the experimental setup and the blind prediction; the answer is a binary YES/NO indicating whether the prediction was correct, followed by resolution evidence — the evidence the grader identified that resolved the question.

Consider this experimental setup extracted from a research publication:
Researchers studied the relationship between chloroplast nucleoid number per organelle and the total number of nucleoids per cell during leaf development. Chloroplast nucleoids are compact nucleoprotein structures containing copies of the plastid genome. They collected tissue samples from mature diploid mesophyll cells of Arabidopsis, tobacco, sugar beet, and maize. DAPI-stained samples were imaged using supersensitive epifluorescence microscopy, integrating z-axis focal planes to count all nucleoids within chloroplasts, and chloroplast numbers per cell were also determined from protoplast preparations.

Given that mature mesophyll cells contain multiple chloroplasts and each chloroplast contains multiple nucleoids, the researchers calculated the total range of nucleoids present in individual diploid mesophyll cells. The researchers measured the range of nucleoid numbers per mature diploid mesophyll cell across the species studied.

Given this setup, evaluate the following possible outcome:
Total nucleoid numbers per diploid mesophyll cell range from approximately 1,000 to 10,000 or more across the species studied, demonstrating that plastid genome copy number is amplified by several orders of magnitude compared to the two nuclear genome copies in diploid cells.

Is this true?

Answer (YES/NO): NO